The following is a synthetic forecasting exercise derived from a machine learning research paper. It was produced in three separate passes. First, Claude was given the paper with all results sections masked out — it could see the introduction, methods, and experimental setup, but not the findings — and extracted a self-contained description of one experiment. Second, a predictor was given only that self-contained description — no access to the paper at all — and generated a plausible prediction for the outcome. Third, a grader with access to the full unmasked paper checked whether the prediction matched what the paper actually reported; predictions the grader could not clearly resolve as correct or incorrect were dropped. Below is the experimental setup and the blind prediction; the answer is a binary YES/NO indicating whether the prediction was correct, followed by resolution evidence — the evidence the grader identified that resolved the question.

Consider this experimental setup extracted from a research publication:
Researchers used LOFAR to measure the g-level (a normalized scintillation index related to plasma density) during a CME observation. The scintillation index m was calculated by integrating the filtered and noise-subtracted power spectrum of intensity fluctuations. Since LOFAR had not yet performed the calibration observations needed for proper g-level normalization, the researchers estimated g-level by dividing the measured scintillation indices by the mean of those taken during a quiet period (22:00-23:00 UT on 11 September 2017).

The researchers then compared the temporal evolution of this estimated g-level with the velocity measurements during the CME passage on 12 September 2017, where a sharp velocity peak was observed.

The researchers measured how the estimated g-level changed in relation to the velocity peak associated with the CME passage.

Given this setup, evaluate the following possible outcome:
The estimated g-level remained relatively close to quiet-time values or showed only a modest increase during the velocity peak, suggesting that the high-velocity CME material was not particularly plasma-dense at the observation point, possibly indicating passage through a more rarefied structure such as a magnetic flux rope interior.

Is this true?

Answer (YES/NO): NO